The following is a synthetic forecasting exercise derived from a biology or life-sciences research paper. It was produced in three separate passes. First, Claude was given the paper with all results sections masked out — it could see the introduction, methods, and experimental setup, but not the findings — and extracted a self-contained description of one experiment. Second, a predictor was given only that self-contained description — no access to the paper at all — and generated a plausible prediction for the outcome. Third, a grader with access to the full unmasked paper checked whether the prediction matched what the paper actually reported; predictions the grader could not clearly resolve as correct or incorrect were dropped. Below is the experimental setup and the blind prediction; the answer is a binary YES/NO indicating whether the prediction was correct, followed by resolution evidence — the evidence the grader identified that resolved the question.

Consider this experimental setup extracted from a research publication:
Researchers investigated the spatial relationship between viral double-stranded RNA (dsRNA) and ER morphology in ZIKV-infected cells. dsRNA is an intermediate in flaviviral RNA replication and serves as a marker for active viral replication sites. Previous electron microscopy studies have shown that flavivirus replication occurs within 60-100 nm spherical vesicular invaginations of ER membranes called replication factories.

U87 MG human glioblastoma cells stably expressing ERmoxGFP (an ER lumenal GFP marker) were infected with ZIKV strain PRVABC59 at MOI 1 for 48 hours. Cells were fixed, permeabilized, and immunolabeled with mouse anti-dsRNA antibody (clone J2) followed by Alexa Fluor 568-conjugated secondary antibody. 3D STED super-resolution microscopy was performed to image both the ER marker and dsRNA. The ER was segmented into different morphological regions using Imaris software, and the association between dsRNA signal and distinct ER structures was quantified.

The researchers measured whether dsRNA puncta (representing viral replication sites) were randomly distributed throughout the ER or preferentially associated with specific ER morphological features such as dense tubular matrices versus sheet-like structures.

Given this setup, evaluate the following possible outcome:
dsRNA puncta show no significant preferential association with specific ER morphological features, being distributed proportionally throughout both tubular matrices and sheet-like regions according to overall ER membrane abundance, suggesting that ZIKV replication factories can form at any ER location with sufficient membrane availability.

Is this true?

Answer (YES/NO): NO